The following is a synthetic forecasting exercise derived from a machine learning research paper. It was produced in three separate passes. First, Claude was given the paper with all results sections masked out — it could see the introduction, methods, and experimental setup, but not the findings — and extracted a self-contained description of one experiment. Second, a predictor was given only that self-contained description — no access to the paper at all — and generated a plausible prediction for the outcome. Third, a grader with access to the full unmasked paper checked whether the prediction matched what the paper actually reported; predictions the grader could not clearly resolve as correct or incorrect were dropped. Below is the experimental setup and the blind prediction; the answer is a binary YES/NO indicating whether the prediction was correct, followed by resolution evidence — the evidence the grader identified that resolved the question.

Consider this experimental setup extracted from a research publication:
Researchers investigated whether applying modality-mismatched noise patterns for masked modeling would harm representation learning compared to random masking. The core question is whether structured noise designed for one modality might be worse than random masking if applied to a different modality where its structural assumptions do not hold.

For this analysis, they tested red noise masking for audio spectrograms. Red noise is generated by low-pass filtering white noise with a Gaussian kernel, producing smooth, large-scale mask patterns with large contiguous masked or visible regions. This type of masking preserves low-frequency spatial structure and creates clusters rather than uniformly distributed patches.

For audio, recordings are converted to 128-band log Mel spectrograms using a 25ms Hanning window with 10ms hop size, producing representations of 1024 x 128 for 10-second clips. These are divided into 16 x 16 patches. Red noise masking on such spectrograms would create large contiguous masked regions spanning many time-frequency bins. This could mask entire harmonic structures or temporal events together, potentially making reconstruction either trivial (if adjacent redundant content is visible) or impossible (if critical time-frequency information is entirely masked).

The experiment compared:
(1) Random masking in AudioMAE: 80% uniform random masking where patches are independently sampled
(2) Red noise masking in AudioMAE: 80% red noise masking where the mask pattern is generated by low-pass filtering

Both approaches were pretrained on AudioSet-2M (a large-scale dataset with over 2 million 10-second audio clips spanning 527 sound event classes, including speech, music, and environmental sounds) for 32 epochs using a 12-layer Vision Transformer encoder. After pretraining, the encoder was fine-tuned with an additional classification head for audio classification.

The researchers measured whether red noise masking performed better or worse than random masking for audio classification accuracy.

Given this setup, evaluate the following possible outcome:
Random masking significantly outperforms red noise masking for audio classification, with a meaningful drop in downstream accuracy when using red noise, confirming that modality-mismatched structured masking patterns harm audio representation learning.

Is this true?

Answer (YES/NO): YES